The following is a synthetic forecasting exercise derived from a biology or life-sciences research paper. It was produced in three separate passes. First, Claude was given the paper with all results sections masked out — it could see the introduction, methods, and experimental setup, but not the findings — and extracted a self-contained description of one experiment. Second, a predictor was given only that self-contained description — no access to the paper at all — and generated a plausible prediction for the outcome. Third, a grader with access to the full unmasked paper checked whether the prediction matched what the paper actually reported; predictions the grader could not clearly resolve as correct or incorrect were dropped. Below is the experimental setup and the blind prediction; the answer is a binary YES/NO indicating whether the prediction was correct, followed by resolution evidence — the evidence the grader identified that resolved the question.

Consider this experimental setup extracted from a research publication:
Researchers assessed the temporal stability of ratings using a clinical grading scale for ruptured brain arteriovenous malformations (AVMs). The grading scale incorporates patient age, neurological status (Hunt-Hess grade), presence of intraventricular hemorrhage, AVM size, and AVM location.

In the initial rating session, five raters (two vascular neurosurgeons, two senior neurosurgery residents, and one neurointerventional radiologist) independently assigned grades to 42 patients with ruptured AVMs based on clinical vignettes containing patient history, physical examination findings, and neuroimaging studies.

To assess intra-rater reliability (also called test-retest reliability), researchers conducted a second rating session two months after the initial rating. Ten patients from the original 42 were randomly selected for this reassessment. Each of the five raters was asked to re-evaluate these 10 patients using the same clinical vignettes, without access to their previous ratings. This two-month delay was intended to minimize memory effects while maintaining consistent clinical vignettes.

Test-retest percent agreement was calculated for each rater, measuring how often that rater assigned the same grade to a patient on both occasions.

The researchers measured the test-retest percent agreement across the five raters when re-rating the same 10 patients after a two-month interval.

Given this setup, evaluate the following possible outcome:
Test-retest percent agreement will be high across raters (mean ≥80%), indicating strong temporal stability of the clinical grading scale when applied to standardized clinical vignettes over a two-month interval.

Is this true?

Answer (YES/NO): YES